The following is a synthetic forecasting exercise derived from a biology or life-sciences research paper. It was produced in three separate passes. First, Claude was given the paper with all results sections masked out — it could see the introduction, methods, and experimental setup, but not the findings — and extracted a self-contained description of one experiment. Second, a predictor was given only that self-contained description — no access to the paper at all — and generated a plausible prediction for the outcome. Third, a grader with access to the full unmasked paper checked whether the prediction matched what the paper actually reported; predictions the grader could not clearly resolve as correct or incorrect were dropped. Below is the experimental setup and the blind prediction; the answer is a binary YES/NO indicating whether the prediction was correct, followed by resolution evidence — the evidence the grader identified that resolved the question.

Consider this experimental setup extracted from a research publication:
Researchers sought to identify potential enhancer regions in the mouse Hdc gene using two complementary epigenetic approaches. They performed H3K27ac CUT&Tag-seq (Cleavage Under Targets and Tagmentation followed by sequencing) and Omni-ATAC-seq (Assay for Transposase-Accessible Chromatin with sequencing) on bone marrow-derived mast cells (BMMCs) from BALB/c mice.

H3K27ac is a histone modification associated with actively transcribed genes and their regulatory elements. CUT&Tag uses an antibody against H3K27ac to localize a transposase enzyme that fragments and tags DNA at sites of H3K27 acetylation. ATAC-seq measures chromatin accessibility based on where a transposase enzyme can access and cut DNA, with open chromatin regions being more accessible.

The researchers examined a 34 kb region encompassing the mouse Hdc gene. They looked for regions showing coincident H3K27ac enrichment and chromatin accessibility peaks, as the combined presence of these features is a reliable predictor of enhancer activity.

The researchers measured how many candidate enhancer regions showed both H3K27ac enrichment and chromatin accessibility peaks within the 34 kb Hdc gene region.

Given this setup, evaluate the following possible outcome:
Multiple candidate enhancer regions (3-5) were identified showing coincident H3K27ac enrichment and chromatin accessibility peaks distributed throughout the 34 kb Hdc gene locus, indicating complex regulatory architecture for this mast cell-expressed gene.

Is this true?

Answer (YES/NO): NO